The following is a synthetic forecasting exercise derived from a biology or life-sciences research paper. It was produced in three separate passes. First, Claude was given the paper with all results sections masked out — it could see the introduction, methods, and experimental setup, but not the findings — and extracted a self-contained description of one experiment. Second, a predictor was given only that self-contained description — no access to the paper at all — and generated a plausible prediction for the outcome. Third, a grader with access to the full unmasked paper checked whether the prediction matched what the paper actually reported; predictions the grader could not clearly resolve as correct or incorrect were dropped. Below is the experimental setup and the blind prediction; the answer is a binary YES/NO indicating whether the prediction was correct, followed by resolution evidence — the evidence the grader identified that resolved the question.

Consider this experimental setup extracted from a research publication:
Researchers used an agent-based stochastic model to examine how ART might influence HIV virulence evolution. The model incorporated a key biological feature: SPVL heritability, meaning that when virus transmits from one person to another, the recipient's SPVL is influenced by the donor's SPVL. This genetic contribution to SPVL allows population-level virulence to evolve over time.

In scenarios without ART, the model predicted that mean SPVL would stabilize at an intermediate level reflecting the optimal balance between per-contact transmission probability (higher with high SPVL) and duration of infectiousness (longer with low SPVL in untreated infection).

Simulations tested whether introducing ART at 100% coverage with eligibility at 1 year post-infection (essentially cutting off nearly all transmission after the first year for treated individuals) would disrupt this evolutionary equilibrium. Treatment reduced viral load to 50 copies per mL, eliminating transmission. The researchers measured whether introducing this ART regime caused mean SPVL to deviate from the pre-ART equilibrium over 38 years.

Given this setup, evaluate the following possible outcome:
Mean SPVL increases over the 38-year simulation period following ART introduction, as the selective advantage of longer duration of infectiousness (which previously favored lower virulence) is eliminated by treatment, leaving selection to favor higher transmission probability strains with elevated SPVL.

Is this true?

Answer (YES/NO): YES